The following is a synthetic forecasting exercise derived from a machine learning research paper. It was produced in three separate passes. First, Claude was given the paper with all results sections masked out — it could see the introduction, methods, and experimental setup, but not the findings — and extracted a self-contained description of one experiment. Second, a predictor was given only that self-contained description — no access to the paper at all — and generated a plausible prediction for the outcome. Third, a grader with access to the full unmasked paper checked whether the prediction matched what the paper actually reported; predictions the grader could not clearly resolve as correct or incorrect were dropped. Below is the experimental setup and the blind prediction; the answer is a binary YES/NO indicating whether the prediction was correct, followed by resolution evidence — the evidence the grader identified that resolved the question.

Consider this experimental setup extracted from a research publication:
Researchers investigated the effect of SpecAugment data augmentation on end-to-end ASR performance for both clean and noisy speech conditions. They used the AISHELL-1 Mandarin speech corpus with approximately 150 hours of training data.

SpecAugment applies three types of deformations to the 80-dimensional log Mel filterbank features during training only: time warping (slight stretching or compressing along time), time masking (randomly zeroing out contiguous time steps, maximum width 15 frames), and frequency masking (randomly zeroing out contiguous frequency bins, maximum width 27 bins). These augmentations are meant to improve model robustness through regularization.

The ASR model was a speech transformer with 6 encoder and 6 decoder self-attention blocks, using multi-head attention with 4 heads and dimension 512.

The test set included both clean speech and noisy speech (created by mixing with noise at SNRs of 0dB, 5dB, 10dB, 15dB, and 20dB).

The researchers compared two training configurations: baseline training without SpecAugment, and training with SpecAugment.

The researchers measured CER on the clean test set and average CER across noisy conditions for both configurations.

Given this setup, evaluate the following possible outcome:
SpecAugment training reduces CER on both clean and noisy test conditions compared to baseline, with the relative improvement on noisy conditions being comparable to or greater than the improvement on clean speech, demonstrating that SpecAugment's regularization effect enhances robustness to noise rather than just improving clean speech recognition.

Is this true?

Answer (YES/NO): YES